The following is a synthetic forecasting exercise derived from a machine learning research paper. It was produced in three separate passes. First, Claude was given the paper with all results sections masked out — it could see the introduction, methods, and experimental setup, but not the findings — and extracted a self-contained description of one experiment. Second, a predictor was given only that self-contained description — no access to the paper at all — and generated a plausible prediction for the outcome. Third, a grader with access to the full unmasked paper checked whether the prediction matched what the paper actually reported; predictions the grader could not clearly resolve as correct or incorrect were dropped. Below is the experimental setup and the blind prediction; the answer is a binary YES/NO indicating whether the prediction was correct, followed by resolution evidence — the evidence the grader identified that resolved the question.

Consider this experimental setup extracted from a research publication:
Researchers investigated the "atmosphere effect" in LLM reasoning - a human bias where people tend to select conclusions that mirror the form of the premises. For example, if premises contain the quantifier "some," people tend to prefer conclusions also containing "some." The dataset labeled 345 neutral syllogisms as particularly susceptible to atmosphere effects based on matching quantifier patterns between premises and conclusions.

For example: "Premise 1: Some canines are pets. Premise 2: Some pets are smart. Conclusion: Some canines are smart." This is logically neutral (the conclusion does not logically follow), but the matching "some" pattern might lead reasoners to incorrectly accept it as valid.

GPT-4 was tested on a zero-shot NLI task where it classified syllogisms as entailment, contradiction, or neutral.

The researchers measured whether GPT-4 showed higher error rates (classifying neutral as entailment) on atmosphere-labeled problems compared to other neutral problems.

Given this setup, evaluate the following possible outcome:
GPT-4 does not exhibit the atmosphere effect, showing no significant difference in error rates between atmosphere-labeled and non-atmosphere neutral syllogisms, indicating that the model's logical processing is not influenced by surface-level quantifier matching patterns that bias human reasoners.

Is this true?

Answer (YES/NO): NO